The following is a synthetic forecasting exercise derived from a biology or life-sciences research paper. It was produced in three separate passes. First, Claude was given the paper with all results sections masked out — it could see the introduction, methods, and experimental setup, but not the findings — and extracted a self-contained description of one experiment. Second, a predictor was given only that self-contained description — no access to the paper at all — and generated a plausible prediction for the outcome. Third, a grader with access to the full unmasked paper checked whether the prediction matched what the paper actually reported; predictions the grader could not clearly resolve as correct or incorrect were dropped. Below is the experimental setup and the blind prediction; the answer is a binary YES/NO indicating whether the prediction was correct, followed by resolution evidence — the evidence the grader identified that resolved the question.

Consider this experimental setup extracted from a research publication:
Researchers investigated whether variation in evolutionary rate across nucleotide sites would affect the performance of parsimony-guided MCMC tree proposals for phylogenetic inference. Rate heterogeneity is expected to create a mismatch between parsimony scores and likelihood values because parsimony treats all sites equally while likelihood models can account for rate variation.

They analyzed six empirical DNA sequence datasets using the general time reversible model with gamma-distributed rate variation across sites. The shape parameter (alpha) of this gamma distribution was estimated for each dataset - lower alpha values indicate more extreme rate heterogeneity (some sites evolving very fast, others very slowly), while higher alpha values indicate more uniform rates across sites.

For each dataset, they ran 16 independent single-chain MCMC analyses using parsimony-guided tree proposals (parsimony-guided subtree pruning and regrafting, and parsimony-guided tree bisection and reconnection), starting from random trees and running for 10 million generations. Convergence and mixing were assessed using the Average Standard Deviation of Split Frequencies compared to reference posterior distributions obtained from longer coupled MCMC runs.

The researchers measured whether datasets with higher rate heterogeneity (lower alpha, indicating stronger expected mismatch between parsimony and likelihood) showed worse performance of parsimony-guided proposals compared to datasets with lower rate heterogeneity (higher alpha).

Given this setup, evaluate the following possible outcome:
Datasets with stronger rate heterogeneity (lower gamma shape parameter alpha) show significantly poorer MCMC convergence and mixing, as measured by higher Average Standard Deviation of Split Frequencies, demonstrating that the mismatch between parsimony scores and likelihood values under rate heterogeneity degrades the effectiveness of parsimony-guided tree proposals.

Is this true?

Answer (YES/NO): NO